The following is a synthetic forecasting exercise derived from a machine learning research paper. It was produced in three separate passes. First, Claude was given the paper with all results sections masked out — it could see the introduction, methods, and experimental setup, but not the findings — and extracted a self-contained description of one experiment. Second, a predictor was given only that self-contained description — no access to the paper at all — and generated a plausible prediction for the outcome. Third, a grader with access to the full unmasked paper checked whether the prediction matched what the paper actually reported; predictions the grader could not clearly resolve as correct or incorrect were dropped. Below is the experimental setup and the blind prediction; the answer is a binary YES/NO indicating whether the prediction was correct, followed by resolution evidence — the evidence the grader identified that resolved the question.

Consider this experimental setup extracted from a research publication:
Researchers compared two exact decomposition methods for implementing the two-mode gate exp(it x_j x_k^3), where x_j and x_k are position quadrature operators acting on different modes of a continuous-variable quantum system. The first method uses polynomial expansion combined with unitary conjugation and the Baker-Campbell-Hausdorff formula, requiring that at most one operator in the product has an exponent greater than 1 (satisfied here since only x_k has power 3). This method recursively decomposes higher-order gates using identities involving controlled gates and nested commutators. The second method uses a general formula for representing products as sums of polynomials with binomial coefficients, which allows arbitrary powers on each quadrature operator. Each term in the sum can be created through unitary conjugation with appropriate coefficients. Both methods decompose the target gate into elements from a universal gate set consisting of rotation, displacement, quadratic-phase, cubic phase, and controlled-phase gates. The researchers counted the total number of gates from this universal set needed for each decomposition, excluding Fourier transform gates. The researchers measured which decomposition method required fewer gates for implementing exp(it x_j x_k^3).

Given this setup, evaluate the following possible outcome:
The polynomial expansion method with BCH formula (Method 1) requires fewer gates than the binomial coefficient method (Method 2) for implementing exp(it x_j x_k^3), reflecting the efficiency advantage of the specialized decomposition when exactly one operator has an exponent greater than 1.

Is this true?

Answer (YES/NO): NO